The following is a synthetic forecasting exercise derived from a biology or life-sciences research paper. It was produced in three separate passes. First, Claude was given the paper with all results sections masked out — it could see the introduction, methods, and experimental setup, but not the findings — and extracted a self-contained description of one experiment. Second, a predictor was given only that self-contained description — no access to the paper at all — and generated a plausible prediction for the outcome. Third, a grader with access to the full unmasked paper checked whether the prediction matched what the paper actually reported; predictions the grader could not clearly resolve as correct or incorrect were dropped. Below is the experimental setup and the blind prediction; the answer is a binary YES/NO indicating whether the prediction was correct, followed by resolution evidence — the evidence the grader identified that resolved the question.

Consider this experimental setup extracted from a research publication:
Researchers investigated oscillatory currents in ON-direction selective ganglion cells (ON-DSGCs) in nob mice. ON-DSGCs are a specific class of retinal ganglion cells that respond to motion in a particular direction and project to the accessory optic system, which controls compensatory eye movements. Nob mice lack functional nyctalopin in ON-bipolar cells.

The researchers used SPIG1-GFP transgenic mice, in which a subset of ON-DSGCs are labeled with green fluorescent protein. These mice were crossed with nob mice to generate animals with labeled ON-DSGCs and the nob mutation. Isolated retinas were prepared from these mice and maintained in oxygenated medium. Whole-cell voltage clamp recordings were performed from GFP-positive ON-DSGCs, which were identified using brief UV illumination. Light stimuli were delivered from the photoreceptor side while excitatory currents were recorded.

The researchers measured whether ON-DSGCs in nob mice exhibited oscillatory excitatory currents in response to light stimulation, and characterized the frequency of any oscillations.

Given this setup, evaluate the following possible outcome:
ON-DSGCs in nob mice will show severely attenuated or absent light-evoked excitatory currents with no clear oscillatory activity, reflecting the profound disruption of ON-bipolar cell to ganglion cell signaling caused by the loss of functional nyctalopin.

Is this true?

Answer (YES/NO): NO